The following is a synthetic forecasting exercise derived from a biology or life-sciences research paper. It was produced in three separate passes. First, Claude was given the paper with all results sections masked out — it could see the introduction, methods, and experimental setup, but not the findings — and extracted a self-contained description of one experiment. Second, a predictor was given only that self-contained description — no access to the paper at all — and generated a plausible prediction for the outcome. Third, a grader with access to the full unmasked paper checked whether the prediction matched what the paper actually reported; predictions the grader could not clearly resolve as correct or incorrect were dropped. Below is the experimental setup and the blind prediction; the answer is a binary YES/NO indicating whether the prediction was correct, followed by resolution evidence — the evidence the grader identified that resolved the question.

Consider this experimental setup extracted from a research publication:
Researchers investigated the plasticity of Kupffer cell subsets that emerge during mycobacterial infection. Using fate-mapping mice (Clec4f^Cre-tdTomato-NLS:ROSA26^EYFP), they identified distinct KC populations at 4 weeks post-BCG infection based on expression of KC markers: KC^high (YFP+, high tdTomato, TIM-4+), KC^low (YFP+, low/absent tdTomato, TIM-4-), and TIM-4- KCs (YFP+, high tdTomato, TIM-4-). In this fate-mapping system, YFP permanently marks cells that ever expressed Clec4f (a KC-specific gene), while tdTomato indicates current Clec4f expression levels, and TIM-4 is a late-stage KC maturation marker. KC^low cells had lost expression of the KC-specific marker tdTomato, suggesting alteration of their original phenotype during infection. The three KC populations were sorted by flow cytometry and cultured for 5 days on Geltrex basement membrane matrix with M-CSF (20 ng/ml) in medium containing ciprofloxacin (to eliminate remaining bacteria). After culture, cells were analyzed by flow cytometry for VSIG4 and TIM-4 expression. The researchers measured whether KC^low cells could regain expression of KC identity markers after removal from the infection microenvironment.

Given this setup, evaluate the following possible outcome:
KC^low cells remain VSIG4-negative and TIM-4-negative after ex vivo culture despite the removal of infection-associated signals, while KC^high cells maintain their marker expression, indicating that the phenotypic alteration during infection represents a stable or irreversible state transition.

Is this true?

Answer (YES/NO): NO